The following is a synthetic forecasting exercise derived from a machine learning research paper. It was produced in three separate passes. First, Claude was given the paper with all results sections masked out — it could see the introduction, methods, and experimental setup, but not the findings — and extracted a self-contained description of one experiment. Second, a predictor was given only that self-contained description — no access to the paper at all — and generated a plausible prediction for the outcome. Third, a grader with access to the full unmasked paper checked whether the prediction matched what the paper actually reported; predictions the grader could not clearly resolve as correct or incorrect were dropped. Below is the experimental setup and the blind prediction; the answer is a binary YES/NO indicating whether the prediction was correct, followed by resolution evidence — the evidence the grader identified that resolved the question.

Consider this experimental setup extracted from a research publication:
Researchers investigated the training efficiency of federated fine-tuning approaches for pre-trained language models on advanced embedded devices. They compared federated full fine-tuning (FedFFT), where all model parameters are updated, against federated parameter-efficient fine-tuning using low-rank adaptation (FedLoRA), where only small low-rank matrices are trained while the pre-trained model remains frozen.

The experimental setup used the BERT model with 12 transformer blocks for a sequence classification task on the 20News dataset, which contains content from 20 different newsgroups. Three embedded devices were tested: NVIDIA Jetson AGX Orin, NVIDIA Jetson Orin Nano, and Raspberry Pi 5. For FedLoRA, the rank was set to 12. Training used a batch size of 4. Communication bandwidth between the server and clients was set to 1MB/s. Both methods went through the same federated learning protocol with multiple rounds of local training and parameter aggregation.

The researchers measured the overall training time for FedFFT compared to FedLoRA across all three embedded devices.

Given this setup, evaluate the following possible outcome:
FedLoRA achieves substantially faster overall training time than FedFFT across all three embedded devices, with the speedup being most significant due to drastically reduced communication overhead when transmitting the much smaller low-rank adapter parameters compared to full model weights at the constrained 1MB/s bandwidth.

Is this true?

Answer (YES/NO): YES